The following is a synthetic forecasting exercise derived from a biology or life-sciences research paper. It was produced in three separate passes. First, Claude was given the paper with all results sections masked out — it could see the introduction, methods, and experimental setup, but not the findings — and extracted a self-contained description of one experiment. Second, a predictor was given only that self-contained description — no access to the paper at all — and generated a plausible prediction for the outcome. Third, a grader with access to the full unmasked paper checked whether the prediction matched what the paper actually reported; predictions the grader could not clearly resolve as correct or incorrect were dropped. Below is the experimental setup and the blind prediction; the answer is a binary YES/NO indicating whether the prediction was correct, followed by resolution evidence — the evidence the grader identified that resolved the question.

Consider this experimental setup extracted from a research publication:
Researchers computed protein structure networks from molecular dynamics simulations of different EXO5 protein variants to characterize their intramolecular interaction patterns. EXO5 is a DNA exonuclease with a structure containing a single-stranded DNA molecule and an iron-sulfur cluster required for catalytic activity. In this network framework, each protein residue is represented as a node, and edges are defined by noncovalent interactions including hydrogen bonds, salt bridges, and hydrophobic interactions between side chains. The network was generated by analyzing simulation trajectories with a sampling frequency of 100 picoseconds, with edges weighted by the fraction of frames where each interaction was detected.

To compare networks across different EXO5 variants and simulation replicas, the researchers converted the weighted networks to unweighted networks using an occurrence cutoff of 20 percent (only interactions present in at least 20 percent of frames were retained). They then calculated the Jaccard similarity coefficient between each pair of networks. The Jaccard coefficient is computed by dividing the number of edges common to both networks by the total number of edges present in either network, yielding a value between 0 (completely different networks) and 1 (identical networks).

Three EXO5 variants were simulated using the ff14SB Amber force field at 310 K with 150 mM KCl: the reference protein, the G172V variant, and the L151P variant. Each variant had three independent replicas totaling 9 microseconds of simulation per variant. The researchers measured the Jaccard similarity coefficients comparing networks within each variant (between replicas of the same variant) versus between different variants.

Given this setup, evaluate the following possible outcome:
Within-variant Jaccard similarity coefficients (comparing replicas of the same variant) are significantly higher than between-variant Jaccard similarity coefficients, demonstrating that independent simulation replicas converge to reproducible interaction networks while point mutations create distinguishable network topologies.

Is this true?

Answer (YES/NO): NO